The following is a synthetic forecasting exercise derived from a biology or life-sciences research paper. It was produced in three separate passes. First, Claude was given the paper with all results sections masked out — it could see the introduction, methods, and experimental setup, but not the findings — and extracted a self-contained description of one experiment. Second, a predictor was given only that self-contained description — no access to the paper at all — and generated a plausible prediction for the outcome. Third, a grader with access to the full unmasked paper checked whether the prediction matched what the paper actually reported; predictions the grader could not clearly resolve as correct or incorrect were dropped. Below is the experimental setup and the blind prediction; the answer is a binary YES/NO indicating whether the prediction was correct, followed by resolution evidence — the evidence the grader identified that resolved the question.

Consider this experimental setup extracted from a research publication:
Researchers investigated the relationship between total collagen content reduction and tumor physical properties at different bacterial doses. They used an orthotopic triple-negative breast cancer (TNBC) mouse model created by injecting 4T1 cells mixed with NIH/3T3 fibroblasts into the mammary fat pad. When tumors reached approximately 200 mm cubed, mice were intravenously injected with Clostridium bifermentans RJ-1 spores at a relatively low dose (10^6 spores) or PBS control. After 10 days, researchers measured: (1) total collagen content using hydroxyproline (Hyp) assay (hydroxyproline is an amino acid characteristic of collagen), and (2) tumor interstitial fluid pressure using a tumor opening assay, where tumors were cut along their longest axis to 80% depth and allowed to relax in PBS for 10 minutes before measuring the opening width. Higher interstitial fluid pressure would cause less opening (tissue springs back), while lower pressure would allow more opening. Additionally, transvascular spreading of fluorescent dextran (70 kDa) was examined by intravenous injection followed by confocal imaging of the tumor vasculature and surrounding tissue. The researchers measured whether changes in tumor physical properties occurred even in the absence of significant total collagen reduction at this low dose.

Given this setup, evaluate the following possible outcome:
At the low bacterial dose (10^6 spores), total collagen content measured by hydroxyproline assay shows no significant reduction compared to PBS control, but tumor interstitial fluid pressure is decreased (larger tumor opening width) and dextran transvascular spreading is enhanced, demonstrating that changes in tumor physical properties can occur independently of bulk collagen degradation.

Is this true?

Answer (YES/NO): YES